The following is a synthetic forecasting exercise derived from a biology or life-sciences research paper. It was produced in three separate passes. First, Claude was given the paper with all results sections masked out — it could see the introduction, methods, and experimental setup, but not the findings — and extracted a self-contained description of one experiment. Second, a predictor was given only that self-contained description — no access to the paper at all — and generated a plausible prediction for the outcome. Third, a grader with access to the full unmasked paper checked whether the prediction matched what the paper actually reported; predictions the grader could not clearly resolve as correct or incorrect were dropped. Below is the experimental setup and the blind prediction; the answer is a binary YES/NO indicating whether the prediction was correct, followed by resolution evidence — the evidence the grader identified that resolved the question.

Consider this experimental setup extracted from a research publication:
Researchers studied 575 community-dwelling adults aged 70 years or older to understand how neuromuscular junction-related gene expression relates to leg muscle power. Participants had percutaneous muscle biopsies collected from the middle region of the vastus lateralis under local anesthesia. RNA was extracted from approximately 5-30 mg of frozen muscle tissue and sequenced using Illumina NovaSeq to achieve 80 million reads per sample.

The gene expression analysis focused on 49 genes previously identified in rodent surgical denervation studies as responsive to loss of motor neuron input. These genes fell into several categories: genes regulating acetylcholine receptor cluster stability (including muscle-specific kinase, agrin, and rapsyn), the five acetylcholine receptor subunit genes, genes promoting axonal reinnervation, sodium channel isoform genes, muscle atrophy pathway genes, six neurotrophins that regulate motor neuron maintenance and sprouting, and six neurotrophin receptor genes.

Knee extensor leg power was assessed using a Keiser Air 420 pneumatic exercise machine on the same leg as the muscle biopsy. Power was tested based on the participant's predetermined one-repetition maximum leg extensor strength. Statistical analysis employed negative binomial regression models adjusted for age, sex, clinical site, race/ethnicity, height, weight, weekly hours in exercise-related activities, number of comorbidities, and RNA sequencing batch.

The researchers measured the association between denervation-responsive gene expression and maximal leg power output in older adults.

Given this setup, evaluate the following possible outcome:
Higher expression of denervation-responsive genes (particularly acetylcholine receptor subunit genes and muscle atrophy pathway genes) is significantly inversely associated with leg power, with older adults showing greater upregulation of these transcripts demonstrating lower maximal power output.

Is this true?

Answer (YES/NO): NO